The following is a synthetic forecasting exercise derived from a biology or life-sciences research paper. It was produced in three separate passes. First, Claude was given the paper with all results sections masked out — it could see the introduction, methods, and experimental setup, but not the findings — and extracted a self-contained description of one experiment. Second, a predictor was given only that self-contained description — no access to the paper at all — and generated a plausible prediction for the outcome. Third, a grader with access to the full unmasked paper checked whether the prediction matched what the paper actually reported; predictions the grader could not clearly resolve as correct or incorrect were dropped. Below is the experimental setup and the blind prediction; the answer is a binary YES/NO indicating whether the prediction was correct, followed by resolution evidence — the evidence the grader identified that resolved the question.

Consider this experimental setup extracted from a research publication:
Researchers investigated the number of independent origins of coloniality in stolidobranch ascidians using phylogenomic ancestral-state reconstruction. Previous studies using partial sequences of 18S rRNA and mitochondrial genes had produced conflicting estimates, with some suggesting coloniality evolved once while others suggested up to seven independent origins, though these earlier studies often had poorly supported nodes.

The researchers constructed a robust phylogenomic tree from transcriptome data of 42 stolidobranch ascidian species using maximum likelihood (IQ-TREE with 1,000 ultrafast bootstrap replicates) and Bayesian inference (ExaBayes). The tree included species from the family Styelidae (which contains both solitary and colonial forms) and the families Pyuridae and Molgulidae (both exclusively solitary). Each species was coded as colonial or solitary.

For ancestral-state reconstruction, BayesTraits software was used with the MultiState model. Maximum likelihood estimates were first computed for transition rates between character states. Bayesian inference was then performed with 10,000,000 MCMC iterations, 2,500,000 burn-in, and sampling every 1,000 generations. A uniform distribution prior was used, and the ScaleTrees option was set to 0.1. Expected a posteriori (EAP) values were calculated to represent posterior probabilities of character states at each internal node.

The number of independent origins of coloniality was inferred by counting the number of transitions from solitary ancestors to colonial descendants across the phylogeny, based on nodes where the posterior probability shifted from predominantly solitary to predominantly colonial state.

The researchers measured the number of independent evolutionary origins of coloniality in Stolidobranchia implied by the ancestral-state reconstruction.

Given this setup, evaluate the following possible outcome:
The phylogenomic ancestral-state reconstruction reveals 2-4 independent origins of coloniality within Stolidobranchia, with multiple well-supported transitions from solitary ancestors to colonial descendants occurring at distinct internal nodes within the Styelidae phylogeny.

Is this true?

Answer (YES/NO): YES